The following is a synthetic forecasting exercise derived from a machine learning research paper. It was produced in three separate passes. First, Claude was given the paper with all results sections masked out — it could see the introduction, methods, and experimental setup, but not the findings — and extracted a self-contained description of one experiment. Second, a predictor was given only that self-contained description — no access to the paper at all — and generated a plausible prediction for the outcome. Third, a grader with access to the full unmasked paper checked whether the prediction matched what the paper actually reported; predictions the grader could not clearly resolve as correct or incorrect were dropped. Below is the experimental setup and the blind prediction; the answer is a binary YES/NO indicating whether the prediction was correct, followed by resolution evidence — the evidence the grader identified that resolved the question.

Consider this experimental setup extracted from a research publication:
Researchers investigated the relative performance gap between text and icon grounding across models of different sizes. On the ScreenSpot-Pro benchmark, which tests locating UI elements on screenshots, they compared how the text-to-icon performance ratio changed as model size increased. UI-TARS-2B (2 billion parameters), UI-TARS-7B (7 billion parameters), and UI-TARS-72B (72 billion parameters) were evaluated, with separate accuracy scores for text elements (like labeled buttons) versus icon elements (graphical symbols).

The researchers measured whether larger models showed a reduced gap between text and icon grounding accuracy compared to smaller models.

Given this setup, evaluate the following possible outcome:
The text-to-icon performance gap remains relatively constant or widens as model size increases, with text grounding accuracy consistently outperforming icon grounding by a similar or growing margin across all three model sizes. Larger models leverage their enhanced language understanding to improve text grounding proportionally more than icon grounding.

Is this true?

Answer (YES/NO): NO